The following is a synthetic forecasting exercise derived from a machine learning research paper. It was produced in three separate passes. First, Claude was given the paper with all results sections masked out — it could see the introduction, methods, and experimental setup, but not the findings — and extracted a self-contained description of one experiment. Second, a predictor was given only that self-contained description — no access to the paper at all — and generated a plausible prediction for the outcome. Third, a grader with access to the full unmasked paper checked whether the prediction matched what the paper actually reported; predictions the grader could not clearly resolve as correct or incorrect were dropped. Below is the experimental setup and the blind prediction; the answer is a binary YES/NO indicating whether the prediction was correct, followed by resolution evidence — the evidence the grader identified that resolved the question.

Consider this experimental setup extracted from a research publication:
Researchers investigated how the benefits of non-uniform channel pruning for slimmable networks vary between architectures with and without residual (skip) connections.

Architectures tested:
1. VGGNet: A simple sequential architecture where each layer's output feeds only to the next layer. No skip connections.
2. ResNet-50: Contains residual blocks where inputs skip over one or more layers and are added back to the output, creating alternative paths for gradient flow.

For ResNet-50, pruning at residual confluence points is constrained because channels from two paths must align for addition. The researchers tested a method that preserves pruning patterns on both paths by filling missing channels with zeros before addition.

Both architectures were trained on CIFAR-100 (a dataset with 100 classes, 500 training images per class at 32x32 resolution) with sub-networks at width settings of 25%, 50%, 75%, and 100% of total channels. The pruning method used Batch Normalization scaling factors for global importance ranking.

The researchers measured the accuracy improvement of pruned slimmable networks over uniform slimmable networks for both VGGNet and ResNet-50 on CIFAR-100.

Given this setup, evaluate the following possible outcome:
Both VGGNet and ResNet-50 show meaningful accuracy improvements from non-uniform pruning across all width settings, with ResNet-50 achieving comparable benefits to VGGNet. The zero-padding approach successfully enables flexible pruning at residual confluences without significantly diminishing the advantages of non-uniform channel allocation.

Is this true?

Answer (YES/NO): YES